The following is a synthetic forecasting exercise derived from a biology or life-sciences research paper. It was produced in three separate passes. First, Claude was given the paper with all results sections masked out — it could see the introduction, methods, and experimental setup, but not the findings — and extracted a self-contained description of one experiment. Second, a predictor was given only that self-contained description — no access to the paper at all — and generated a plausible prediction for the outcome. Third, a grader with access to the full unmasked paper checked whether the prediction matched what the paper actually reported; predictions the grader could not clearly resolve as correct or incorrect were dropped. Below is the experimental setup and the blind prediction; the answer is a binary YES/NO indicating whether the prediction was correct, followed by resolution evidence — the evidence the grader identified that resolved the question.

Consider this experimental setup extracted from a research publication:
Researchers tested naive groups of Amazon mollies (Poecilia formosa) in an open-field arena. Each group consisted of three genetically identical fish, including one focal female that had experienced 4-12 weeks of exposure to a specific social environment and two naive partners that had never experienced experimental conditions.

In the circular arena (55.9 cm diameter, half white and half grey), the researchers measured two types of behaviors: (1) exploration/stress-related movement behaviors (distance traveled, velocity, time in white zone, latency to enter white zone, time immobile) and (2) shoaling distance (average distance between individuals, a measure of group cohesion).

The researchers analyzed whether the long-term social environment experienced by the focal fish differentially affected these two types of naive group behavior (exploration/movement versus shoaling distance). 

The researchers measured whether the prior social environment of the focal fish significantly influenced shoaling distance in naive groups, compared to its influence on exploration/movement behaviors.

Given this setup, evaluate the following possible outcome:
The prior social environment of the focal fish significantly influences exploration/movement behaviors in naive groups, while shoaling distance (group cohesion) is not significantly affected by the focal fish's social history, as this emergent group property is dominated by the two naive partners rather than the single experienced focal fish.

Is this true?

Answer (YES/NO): YES